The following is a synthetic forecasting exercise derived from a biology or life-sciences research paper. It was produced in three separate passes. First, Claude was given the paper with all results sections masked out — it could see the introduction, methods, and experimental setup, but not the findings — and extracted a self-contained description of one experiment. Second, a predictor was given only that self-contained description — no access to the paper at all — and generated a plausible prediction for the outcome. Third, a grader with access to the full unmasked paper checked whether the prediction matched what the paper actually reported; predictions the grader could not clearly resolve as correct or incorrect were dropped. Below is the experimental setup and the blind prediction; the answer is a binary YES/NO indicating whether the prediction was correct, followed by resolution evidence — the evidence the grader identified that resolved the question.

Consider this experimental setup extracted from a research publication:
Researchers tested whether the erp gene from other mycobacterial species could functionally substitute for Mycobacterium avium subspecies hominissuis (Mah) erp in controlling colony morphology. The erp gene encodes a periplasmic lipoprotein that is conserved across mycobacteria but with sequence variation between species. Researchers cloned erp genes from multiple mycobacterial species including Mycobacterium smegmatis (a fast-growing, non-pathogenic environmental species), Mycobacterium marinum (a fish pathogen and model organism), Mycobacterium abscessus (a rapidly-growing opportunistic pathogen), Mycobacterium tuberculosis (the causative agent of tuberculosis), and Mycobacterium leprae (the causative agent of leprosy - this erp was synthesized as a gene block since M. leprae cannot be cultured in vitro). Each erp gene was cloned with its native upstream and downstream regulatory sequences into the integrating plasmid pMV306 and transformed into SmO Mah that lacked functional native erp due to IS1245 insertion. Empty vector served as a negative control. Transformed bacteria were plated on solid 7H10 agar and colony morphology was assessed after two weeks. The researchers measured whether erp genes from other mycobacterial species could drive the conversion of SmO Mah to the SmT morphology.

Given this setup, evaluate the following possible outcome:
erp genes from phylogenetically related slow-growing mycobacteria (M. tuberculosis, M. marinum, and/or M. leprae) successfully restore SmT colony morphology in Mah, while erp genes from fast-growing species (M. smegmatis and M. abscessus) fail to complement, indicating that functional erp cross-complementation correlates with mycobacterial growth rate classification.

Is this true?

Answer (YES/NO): NO